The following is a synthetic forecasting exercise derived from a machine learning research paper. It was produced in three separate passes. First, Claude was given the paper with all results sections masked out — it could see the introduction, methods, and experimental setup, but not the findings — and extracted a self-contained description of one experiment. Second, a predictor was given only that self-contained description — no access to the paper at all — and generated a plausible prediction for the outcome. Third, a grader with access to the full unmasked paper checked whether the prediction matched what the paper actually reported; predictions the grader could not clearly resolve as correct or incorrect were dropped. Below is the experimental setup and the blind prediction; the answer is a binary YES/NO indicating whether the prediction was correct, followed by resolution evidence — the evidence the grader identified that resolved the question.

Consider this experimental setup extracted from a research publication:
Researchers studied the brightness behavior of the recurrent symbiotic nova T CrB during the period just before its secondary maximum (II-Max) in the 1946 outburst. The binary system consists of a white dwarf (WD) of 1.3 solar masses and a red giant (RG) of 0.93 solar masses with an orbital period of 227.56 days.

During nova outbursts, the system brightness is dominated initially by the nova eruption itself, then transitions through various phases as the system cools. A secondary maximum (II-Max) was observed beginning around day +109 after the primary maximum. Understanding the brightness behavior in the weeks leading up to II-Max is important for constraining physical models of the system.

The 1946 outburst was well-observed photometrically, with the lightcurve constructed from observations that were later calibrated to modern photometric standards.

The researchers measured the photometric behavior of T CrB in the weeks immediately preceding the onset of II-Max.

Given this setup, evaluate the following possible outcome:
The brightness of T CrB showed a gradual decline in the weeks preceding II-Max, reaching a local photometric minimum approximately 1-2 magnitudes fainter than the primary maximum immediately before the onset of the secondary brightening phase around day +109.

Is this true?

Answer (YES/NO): NO